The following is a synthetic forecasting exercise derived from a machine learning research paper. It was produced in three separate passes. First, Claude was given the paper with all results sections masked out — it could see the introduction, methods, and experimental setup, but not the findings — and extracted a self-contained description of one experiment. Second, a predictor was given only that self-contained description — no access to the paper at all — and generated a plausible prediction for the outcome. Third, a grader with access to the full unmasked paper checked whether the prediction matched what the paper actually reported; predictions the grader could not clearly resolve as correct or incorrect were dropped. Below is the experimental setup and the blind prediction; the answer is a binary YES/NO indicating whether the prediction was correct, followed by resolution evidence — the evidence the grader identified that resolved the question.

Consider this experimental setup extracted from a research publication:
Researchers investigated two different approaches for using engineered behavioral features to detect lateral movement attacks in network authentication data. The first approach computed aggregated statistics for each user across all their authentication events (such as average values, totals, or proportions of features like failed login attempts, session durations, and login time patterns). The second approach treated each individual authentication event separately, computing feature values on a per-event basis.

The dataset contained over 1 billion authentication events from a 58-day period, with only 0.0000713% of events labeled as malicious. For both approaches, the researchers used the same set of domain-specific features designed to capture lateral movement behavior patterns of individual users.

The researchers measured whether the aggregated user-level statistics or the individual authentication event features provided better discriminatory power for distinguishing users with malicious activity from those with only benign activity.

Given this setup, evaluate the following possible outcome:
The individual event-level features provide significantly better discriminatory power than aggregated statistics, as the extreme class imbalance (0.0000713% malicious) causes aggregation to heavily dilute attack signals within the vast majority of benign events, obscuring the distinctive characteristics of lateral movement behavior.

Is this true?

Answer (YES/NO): YES